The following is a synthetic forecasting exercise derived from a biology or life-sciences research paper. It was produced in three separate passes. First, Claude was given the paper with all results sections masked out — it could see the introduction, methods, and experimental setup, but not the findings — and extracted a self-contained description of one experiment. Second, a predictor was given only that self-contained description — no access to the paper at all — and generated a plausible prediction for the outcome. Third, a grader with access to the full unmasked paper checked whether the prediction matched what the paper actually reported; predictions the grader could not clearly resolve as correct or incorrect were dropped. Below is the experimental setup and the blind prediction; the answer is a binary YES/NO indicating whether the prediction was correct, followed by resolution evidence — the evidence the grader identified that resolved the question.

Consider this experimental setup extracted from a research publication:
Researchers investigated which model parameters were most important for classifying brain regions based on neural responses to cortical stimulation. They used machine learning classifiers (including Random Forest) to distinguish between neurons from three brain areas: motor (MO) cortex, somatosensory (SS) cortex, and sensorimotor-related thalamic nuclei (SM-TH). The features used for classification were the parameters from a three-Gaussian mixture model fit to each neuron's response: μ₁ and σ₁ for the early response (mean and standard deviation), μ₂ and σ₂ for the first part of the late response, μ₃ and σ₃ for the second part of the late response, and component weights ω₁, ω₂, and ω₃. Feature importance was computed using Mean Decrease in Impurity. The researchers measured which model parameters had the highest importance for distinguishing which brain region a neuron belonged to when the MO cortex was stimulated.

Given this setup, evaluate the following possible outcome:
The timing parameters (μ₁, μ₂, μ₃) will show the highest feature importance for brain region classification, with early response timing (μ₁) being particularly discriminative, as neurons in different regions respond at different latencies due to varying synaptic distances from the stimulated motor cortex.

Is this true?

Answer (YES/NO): NO